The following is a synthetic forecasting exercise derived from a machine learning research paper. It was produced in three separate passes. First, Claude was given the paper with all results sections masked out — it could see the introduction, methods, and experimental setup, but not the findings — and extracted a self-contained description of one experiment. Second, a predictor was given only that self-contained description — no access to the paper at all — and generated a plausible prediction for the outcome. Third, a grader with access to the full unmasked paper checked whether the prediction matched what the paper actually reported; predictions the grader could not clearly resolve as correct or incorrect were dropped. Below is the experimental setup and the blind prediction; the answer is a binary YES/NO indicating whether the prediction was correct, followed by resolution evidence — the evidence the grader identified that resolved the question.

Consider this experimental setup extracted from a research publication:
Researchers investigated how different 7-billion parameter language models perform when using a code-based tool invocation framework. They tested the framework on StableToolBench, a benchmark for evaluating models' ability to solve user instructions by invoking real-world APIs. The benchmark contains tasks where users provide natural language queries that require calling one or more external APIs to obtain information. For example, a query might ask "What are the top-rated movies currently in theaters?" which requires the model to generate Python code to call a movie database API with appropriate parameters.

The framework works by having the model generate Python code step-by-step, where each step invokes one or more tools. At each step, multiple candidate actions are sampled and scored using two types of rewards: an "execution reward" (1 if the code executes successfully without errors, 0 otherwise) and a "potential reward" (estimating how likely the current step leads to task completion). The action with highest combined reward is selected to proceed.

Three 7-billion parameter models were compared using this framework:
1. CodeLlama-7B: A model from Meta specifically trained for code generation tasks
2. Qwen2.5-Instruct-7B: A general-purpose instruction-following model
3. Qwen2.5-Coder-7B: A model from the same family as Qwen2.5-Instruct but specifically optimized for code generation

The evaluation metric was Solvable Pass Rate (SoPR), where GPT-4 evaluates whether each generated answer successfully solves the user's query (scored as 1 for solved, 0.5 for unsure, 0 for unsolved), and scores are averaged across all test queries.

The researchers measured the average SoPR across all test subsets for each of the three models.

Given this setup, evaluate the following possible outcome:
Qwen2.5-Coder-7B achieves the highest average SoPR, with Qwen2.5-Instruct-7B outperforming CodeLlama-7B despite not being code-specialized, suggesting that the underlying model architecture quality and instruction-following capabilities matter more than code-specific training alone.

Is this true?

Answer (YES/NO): YES